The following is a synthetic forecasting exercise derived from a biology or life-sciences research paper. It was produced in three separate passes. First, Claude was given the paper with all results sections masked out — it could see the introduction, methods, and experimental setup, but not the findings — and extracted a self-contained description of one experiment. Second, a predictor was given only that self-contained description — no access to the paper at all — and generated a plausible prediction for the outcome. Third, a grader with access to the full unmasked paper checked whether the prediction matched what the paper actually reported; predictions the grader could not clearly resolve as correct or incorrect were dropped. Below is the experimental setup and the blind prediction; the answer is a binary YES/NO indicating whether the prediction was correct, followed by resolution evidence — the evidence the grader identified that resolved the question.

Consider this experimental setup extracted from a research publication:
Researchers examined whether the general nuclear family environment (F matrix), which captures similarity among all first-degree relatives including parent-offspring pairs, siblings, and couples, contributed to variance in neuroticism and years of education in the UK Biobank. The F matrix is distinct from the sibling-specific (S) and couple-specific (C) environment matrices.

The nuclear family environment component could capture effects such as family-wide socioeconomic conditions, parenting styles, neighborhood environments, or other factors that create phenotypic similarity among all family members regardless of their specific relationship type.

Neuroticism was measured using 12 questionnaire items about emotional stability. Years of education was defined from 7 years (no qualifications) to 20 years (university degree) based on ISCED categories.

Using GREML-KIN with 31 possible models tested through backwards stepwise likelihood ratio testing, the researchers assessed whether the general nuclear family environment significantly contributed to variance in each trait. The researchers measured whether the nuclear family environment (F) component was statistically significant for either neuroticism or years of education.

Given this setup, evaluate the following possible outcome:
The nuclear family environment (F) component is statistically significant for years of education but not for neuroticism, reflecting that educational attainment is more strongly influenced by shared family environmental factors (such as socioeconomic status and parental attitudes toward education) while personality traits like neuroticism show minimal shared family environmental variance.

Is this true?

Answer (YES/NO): NO